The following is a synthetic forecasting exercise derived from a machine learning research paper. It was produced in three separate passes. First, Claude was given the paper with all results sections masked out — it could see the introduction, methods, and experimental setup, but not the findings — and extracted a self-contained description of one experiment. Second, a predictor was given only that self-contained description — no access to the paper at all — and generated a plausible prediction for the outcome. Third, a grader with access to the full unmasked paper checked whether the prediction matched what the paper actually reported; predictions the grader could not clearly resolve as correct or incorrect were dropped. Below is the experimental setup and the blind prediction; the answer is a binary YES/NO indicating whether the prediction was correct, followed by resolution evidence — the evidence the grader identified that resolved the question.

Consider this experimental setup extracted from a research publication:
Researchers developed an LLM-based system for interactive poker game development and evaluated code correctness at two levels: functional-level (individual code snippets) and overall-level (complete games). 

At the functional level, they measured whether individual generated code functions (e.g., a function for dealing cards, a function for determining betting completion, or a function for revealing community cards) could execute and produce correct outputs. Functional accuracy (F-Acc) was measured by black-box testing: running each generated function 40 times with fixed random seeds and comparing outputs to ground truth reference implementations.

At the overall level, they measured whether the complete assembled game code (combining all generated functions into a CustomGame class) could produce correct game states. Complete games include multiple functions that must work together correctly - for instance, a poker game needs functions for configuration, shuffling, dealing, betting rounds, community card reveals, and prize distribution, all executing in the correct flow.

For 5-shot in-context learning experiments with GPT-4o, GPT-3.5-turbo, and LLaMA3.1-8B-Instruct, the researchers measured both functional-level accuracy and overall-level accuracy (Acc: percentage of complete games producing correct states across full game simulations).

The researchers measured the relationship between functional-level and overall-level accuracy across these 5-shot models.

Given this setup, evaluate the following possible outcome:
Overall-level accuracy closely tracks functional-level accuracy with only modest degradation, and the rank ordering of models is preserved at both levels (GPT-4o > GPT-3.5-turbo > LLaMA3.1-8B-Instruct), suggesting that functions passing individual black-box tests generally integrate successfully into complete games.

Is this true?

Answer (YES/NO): NO